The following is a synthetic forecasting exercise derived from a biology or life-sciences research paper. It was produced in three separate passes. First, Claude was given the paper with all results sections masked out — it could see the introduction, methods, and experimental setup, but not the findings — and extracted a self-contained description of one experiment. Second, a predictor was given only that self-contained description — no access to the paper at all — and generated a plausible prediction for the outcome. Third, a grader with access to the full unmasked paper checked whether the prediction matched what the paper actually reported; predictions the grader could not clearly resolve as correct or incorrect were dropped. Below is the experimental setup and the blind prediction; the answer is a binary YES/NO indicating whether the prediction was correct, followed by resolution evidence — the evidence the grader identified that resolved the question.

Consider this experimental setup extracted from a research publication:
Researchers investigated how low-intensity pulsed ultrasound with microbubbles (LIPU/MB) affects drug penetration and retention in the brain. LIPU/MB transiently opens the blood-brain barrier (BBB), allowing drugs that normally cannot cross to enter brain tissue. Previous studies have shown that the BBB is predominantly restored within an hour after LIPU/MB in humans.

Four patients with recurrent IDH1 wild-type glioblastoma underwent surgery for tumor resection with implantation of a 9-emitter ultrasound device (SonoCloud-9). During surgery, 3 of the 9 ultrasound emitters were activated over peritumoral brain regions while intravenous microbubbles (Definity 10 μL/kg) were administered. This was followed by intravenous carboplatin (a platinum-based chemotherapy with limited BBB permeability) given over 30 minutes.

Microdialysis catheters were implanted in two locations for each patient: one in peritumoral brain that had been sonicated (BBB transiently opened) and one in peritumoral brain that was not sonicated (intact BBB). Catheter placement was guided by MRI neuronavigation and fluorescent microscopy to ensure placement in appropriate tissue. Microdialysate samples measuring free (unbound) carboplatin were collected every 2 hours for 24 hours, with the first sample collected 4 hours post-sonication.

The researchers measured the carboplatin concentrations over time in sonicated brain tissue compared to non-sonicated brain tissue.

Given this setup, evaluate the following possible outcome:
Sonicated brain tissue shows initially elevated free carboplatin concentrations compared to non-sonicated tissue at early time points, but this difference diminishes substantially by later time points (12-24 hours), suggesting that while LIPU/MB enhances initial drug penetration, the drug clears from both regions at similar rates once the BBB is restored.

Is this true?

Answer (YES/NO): YES